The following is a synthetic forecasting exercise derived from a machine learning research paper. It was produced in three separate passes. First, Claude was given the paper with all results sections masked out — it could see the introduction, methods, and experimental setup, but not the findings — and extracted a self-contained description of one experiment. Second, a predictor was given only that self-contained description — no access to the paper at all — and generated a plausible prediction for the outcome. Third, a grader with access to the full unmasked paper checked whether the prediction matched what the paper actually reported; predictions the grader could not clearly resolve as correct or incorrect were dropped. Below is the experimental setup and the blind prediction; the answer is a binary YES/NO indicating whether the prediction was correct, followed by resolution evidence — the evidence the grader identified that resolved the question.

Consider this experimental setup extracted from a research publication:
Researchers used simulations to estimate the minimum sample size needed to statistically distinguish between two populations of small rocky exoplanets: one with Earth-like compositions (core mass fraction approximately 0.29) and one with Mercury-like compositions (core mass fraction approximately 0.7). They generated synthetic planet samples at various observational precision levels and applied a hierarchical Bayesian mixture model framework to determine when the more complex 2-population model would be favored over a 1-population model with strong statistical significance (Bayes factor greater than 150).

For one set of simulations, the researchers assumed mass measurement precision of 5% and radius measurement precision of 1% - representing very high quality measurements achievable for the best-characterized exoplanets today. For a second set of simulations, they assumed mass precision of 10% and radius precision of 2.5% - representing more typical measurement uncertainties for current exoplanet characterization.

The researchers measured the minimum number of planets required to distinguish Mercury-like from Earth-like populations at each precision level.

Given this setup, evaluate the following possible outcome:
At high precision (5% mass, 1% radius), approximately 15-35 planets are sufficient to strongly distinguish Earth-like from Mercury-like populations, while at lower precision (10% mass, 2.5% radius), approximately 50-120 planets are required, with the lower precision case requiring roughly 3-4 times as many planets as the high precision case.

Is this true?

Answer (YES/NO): NO